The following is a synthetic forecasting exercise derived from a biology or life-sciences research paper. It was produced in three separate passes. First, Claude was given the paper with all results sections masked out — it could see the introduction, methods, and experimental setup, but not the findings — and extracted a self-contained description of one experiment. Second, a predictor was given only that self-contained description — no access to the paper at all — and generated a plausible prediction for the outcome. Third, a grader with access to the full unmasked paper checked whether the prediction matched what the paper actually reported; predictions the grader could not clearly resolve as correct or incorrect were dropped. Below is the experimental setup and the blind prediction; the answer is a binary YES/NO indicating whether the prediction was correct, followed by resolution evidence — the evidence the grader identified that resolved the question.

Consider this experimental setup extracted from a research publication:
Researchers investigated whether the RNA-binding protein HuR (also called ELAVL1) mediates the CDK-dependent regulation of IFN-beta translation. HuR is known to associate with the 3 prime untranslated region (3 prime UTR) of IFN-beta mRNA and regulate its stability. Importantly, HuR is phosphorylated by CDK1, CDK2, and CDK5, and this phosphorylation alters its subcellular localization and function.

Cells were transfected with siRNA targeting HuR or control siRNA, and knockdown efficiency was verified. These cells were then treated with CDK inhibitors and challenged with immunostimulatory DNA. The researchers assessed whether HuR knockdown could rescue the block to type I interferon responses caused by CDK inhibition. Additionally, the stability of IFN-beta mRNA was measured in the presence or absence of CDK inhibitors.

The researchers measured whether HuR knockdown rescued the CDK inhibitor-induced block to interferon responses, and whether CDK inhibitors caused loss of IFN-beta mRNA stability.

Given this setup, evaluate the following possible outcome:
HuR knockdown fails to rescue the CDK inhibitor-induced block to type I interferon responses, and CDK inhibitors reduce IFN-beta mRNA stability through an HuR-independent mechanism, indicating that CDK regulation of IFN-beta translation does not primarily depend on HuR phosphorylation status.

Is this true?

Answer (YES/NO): NO